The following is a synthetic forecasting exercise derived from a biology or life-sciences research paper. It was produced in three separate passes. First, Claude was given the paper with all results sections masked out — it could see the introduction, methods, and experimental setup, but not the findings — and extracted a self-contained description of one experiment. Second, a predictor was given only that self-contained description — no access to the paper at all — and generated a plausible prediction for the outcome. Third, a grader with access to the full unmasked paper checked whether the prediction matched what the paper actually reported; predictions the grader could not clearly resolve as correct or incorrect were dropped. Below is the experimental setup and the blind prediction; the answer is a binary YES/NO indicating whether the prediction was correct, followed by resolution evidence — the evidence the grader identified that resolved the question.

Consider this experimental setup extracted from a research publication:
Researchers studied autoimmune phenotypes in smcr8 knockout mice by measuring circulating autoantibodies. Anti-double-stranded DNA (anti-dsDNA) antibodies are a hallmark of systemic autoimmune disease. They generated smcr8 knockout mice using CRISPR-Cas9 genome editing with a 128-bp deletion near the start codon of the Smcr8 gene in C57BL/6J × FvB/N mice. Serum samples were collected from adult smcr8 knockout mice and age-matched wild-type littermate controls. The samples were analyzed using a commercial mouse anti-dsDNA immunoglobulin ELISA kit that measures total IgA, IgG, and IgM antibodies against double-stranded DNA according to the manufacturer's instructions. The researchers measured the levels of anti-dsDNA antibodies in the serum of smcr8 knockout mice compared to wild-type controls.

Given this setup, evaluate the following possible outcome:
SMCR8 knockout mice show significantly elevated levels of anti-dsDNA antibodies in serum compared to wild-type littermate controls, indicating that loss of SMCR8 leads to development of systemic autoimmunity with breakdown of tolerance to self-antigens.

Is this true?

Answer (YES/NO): YES